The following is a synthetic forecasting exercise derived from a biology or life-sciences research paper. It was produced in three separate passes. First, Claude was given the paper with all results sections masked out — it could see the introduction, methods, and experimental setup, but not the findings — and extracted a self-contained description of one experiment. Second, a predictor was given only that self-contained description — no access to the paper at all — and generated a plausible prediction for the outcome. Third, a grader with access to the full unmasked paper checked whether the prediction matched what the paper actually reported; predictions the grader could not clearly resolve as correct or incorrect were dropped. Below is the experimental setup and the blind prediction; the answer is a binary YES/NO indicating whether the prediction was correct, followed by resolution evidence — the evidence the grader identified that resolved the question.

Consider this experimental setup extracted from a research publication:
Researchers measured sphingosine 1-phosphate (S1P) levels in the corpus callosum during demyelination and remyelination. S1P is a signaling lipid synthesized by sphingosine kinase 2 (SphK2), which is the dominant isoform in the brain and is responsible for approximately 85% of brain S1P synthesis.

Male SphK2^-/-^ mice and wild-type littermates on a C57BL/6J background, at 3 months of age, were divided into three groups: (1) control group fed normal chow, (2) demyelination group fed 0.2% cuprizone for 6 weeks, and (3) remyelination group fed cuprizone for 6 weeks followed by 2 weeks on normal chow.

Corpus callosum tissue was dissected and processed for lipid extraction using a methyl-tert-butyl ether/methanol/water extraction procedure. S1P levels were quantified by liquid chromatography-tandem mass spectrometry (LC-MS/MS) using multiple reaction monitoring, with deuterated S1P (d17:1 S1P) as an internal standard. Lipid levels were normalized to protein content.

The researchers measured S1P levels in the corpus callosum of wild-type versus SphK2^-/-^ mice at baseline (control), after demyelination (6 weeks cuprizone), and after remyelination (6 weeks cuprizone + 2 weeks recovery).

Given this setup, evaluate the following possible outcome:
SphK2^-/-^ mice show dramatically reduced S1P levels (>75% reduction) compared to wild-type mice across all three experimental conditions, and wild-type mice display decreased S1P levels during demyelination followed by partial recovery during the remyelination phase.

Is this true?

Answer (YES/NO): NO